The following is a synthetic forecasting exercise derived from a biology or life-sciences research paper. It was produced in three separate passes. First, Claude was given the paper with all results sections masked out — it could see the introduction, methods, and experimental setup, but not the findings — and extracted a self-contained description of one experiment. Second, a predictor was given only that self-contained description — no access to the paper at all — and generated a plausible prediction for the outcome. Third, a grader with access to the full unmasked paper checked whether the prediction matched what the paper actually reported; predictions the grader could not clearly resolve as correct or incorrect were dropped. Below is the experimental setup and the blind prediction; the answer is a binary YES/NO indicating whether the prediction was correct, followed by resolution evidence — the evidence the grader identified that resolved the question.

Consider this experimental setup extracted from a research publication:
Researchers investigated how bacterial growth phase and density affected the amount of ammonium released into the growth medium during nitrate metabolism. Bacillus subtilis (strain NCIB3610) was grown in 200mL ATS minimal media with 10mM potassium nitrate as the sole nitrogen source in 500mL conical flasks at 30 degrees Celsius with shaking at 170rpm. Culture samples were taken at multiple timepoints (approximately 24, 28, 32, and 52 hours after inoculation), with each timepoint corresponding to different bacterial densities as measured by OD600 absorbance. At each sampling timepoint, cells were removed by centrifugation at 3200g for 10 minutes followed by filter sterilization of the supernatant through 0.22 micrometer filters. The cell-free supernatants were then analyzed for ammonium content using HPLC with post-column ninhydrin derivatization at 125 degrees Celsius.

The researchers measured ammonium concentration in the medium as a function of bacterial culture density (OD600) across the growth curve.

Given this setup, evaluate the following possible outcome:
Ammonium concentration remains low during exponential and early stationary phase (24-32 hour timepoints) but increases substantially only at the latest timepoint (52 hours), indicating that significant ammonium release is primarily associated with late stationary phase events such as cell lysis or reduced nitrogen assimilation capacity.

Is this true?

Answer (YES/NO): NO